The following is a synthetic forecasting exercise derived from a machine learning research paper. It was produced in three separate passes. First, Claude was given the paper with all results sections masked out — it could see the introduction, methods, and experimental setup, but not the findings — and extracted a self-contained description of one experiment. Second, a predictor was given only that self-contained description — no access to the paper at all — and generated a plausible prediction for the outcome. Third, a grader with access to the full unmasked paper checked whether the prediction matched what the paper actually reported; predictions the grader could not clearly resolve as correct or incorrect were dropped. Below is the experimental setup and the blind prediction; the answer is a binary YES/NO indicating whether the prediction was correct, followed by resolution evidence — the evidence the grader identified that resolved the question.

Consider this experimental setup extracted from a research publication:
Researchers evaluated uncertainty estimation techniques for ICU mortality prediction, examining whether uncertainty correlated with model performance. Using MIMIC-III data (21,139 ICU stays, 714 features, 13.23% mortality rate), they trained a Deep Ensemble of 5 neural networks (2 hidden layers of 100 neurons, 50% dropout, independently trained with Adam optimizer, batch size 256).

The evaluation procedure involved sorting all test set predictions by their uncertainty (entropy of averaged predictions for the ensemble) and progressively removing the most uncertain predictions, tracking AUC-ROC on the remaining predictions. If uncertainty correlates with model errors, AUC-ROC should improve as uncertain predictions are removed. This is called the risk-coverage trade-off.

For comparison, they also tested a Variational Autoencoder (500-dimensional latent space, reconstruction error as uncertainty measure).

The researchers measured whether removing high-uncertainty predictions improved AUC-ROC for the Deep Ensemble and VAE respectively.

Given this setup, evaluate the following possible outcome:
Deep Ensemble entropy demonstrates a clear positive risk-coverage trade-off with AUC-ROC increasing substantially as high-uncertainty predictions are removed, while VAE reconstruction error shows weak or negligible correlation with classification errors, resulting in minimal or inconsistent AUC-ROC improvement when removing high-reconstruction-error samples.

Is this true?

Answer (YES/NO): NO